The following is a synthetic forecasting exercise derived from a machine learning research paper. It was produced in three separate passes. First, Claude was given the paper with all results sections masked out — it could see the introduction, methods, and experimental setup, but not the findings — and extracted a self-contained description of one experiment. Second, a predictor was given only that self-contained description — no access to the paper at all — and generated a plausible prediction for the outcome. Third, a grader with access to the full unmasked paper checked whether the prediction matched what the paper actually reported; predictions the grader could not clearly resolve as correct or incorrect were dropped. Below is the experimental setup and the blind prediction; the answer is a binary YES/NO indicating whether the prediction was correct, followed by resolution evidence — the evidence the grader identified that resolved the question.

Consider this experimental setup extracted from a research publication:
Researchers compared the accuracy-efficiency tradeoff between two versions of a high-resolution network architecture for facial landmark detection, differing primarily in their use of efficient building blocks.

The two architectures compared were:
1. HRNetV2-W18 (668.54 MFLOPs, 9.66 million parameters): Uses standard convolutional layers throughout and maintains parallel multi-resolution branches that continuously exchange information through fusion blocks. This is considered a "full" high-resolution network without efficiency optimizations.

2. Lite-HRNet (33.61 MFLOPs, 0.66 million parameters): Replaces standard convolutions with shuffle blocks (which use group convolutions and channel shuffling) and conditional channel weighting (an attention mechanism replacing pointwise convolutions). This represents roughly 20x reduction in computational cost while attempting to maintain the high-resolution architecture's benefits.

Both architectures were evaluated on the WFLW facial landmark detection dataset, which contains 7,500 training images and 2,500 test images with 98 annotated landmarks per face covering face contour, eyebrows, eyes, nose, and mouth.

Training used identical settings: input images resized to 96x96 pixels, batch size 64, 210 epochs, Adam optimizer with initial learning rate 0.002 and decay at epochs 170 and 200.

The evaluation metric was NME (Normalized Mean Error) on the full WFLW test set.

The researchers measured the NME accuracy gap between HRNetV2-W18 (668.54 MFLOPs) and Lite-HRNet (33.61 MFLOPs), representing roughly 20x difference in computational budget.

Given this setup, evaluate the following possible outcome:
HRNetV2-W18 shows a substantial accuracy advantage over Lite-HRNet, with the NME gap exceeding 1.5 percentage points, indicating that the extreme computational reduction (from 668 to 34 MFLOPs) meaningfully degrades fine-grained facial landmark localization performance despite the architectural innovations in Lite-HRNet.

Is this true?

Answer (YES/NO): NO